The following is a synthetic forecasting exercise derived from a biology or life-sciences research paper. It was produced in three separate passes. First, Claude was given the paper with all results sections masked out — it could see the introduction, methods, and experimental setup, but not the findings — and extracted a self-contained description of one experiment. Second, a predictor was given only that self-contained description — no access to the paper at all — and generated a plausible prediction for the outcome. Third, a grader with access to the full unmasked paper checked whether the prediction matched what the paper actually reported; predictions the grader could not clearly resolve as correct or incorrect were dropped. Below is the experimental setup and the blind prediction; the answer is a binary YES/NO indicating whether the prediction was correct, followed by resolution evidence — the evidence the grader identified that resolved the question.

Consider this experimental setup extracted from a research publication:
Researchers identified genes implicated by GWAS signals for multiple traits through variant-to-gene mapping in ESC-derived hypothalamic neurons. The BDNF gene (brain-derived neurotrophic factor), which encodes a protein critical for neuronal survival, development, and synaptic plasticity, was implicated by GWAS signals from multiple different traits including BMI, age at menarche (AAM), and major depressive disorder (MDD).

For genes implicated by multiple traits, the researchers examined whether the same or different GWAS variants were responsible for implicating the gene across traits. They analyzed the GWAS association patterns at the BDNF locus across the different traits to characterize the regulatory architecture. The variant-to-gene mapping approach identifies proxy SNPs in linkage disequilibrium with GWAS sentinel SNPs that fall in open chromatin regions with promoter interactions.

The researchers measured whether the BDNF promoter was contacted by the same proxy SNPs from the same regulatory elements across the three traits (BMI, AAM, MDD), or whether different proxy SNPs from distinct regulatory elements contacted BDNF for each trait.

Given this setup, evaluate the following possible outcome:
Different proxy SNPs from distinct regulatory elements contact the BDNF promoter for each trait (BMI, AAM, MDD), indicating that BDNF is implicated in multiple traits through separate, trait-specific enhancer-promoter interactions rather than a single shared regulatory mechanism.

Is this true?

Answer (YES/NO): YES